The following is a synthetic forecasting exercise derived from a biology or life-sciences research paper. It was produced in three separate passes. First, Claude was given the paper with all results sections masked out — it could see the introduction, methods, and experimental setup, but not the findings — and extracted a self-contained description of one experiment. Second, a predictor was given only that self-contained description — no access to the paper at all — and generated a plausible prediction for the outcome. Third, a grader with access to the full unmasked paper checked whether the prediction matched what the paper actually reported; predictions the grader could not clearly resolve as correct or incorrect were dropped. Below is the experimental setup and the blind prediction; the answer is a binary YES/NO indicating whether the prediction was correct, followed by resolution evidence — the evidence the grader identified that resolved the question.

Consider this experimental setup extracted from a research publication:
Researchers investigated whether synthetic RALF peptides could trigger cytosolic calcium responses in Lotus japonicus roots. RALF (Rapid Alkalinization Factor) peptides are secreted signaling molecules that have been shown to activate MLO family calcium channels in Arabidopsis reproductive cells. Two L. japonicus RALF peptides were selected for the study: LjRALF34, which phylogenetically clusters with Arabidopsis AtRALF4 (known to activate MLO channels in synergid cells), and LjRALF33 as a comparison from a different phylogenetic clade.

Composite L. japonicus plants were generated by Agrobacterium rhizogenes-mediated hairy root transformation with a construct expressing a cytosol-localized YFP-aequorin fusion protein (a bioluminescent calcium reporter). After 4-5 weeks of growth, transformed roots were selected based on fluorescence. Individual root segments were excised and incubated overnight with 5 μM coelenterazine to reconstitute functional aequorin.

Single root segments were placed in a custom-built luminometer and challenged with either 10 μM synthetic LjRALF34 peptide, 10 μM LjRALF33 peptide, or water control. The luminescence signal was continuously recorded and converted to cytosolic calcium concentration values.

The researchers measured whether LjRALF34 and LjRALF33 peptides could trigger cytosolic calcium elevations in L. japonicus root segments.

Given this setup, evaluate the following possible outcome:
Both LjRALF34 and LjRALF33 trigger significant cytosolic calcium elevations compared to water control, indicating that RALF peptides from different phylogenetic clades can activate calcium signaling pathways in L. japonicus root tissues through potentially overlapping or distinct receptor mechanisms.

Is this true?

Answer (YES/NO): YES